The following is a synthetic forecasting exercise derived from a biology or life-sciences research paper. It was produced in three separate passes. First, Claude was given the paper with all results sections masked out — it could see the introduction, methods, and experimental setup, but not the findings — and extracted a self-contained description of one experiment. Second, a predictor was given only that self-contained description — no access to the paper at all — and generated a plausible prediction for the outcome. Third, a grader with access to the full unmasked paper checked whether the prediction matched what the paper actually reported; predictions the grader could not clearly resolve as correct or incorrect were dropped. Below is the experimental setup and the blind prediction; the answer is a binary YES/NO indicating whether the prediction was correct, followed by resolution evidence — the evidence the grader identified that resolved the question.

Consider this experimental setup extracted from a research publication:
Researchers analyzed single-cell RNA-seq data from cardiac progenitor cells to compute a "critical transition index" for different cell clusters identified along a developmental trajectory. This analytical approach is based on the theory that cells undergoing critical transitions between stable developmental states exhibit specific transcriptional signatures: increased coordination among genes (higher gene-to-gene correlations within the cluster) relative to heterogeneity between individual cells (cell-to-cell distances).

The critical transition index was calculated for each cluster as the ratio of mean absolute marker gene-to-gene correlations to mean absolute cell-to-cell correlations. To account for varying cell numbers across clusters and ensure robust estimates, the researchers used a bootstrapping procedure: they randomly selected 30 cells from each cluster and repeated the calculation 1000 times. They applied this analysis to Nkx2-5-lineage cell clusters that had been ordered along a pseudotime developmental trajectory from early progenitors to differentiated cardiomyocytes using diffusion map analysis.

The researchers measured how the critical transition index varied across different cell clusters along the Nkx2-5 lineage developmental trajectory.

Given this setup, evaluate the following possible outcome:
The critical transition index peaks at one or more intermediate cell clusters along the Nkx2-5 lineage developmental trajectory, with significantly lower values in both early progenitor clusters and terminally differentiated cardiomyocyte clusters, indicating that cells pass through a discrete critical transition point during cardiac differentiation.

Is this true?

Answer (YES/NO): NO